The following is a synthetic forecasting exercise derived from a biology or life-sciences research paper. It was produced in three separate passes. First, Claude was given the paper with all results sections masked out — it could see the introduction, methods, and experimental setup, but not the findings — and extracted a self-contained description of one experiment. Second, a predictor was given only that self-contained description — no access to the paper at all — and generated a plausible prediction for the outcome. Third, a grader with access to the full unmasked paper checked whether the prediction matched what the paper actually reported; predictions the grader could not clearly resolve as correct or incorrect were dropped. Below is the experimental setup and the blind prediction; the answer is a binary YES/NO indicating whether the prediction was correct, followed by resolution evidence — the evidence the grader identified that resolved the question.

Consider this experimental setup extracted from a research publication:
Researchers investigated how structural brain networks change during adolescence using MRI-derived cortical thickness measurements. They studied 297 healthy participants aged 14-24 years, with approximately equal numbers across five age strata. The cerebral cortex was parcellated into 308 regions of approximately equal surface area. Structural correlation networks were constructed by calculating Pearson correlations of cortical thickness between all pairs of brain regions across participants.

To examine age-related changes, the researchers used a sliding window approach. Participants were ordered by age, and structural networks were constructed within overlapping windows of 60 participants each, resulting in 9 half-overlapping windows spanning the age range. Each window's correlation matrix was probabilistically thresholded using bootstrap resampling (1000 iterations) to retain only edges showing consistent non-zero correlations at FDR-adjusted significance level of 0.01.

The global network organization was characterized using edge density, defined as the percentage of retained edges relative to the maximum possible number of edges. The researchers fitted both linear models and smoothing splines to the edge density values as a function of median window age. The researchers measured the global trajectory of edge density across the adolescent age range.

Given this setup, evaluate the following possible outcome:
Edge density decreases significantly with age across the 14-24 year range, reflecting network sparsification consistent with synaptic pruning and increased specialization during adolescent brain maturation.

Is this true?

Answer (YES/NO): NO